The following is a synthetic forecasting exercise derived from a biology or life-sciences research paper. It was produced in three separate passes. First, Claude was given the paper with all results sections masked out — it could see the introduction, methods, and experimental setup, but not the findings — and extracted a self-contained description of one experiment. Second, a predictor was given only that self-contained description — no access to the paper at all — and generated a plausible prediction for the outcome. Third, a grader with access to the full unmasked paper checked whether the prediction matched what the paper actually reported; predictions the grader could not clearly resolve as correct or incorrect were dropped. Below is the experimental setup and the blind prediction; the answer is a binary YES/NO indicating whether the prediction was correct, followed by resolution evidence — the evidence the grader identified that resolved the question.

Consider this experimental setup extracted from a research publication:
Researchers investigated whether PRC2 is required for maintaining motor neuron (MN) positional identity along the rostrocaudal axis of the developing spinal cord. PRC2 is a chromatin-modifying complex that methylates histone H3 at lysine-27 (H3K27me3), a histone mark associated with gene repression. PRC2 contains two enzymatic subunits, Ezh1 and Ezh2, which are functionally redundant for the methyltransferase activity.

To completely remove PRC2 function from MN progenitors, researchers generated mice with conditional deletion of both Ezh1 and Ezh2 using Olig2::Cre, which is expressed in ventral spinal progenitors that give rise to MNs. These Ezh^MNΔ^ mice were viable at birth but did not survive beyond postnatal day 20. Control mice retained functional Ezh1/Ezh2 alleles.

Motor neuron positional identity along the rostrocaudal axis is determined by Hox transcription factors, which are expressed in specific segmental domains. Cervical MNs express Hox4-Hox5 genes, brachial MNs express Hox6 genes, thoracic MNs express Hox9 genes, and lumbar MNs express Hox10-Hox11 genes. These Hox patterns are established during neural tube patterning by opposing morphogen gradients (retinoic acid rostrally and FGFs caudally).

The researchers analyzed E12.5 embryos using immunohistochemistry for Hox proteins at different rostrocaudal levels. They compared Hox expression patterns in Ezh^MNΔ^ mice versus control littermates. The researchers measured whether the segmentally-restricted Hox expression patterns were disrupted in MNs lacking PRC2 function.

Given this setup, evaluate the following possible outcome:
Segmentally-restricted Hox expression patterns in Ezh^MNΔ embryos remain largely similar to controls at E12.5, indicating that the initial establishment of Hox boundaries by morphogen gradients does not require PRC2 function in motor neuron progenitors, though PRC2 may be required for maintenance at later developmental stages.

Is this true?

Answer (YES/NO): YES